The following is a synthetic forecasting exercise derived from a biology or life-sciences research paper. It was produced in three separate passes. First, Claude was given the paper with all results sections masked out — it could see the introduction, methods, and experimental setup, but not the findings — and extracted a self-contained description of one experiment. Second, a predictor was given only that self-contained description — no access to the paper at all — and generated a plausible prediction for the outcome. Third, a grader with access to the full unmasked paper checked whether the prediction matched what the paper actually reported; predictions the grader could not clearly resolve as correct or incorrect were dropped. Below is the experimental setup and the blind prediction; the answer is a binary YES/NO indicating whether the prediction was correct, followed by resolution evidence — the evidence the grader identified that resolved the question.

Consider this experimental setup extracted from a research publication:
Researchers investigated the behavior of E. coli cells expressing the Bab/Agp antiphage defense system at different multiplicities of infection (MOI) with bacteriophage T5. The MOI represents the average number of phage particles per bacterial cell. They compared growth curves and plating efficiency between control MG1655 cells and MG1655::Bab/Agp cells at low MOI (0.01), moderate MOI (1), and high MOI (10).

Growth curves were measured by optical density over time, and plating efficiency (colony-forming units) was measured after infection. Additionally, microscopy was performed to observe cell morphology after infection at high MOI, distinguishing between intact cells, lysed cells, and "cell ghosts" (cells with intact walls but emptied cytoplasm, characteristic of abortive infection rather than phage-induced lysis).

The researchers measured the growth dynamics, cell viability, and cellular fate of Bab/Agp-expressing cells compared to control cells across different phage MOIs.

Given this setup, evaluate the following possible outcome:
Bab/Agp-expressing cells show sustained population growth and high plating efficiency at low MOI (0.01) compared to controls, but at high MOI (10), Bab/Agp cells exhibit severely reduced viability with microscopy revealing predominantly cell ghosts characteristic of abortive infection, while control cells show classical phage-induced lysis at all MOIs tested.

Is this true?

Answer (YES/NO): YES